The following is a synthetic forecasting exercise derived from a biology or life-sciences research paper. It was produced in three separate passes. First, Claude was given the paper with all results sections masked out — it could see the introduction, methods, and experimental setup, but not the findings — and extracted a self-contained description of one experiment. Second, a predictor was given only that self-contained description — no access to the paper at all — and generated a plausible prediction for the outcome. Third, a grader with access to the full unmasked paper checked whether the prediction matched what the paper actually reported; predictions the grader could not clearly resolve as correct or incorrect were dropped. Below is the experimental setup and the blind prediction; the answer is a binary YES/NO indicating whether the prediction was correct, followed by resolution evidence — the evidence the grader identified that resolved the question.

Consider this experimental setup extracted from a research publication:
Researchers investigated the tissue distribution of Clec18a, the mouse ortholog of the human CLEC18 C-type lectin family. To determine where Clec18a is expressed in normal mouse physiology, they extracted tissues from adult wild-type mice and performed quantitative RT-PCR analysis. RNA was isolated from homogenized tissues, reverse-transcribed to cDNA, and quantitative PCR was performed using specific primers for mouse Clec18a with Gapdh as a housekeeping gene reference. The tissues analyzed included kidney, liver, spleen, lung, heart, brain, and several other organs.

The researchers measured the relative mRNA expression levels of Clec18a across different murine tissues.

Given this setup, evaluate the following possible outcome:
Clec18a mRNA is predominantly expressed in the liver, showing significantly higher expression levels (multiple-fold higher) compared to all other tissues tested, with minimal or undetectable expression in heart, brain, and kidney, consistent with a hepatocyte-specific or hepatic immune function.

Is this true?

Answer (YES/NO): NO